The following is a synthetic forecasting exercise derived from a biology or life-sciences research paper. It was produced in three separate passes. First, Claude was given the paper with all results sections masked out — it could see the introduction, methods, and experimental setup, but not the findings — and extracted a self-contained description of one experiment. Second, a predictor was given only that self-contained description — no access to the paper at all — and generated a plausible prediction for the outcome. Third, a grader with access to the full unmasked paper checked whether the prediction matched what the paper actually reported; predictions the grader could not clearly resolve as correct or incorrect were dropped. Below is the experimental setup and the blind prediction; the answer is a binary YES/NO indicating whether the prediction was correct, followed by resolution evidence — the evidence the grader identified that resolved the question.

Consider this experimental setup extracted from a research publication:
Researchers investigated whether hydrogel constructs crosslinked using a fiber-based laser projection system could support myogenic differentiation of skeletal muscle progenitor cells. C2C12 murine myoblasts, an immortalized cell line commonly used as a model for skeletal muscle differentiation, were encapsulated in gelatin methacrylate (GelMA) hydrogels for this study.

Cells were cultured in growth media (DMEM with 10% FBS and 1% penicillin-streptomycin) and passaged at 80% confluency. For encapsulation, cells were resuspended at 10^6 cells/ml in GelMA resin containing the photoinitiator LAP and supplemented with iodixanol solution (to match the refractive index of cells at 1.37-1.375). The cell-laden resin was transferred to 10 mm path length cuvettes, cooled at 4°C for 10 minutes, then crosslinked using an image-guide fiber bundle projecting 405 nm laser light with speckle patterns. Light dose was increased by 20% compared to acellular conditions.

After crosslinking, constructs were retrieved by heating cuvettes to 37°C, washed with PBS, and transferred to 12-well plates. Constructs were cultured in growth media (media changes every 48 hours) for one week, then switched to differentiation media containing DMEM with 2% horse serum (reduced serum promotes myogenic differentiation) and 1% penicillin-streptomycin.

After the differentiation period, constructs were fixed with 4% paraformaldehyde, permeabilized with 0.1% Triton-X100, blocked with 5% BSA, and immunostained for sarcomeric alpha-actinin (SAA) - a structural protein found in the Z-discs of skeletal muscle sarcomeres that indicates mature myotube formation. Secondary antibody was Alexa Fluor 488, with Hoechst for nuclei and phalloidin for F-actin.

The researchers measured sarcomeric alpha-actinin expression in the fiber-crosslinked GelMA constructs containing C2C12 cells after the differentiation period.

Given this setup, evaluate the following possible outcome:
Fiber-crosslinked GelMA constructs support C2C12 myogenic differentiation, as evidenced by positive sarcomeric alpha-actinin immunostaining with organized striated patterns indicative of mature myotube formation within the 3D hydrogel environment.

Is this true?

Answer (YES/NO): YES